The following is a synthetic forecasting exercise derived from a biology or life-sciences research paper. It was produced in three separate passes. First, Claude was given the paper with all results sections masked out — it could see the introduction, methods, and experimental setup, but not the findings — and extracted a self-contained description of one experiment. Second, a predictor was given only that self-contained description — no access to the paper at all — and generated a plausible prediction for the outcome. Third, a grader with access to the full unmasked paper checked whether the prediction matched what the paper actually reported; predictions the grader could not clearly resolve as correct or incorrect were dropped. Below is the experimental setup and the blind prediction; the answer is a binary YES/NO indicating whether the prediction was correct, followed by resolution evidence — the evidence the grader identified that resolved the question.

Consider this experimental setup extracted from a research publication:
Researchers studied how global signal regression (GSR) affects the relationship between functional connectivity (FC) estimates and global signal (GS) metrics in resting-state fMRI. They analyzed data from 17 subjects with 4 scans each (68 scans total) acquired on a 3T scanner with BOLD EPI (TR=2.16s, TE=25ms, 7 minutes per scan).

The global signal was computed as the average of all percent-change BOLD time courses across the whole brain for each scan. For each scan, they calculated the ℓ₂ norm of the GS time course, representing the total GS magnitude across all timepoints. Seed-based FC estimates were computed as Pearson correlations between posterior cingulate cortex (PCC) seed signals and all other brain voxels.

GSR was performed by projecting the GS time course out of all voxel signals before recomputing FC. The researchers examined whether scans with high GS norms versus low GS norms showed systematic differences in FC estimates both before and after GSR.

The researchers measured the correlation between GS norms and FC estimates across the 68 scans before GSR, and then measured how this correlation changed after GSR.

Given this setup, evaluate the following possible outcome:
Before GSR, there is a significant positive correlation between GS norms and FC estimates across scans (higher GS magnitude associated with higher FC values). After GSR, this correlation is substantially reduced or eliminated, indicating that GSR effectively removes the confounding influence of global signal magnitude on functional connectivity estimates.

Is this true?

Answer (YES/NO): NO